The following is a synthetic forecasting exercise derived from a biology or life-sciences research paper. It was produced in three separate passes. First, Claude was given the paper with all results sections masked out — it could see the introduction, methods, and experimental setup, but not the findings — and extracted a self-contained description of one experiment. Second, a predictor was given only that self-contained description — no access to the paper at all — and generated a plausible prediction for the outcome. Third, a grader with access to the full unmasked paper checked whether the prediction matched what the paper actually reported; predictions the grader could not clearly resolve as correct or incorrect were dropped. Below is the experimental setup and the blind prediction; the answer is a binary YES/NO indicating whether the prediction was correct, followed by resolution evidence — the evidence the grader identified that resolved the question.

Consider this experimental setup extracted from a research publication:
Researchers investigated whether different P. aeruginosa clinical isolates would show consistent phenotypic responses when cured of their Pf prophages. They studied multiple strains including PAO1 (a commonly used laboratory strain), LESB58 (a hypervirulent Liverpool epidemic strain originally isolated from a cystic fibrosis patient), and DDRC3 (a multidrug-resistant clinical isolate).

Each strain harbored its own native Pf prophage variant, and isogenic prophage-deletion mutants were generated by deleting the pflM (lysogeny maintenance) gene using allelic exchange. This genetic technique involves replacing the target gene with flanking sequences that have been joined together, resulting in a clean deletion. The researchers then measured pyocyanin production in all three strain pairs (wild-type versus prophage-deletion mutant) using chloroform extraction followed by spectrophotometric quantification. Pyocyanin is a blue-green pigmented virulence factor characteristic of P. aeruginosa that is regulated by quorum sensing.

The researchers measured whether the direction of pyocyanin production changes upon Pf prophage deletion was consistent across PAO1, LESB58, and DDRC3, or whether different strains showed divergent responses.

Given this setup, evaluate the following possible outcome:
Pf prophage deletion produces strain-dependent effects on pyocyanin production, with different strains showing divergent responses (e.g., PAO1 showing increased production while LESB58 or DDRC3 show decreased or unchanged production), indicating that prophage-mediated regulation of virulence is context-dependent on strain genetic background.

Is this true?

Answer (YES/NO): NO